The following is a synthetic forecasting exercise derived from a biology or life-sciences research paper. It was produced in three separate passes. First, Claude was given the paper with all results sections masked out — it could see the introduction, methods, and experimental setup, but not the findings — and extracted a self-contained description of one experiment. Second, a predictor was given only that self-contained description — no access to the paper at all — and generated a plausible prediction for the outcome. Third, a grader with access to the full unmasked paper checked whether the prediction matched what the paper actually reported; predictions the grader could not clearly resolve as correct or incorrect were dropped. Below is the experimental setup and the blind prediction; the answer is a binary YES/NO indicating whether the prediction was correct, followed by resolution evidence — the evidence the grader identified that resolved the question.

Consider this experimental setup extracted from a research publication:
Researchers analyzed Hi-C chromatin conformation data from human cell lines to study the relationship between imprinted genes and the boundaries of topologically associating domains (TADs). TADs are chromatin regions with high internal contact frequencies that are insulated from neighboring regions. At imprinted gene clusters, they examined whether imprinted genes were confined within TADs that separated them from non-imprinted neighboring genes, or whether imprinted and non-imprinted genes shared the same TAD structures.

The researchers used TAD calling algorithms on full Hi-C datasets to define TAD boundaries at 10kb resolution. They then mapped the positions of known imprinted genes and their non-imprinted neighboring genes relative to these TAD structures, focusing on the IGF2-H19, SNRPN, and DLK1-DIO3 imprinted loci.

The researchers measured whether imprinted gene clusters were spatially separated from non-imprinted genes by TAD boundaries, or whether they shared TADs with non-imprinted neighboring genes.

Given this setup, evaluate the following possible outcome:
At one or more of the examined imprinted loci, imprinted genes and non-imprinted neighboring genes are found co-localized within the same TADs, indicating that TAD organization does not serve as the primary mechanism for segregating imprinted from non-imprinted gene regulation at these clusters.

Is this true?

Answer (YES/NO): YES